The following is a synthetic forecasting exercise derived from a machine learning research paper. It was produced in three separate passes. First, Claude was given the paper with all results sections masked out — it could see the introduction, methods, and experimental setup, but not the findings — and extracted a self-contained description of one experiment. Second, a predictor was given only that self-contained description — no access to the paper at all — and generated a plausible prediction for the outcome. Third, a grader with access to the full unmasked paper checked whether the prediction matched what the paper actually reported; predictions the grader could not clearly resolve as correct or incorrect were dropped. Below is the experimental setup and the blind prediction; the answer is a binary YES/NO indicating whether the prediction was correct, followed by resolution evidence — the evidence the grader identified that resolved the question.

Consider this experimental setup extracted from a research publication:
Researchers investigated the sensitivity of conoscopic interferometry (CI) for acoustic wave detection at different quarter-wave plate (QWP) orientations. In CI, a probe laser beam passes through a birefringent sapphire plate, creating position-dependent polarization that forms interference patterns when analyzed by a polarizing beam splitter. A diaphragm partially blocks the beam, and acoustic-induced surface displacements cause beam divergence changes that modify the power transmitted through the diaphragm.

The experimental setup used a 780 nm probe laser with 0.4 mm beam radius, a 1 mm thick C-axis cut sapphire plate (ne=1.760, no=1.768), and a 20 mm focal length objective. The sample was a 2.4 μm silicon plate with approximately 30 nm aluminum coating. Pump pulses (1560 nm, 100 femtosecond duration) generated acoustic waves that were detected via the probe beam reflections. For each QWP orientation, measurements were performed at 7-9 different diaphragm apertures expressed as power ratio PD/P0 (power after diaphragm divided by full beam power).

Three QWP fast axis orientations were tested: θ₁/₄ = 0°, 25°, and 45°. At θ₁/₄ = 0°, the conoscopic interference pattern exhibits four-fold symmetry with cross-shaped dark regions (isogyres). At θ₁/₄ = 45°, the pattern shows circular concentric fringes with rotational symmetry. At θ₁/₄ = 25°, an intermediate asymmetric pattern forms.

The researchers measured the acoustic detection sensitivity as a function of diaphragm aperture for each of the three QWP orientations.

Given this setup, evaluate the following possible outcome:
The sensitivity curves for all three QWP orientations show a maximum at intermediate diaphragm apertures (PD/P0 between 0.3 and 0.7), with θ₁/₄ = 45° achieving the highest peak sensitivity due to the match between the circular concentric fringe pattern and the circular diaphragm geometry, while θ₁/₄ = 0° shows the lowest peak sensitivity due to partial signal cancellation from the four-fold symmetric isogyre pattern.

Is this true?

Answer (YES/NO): NO